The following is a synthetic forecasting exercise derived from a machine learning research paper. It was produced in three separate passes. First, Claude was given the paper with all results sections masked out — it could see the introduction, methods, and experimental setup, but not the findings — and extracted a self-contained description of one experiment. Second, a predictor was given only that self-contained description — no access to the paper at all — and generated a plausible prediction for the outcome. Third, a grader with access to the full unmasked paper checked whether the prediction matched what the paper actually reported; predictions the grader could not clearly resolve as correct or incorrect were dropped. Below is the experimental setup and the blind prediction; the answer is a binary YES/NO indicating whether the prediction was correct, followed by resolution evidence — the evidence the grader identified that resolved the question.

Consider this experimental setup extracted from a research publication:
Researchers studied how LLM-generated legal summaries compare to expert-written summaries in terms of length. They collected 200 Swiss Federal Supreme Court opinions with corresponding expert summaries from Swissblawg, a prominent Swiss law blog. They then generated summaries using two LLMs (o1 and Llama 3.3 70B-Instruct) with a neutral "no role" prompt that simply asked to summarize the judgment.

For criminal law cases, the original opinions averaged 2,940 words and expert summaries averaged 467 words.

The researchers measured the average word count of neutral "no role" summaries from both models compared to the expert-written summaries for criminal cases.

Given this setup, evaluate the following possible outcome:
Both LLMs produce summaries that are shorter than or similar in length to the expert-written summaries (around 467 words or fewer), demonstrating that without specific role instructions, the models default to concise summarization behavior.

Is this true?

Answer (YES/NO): YES